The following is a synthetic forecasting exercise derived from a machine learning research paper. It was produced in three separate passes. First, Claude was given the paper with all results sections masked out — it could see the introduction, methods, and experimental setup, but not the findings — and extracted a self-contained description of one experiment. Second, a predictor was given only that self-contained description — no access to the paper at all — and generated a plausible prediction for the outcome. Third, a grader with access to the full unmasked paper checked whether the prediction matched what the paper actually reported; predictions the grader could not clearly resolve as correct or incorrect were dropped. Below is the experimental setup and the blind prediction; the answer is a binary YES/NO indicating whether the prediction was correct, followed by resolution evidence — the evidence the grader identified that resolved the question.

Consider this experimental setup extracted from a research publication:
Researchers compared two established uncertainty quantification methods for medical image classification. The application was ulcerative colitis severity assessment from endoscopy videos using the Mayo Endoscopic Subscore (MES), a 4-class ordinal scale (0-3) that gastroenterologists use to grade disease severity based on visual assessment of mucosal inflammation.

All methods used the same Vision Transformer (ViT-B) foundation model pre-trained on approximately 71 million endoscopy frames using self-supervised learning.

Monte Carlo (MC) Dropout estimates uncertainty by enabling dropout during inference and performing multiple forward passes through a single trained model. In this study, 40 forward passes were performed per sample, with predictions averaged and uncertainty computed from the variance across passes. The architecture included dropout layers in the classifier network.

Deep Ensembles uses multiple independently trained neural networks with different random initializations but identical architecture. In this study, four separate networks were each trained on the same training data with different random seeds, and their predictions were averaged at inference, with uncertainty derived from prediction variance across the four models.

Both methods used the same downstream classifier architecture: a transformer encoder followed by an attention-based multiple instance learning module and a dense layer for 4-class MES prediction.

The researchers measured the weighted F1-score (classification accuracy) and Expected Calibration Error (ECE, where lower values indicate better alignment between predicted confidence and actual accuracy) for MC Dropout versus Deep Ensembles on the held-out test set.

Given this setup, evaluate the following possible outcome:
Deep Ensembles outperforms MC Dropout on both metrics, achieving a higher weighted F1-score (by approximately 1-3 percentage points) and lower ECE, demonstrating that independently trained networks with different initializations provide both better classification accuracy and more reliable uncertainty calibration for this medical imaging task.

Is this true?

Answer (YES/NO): YES